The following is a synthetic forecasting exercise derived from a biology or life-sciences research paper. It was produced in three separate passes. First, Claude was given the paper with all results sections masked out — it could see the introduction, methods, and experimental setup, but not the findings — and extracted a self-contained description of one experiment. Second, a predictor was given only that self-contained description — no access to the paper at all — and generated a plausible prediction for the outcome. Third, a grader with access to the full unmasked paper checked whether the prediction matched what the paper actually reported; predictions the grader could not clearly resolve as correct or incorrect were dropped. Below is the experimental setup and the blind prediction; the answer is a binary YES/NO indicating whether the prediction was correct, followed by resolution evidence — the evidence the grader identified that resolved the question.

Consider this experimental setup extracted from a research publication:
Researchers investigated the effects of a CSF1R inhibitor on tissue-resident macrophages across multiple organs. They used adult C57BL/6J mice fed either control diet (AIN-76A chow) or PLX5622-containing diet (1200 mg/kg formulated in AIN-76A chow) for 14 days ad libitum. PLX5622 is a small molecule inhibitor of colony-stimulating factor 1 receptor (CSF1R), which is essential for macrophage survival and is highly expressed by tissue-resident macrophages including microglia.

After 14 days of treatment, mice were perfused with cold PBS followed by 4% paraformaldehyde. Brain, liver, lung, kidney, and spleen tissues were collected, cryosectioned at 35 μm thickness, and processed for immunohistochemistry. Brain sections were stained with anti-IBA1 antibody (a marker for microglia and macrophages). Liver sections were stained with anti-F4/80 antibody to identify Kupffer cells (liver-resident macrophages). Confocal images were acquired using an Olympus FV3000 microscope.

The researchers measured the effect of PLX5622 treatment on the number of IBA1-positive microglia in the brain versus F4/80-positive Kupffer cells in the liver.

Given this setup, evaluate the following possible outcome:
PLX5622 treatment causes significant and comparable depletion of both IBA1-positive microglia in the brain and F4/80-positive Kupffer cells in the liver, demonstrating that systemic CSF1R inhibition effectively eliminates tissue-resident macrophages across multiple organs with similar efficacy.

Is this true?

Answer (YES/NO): NO